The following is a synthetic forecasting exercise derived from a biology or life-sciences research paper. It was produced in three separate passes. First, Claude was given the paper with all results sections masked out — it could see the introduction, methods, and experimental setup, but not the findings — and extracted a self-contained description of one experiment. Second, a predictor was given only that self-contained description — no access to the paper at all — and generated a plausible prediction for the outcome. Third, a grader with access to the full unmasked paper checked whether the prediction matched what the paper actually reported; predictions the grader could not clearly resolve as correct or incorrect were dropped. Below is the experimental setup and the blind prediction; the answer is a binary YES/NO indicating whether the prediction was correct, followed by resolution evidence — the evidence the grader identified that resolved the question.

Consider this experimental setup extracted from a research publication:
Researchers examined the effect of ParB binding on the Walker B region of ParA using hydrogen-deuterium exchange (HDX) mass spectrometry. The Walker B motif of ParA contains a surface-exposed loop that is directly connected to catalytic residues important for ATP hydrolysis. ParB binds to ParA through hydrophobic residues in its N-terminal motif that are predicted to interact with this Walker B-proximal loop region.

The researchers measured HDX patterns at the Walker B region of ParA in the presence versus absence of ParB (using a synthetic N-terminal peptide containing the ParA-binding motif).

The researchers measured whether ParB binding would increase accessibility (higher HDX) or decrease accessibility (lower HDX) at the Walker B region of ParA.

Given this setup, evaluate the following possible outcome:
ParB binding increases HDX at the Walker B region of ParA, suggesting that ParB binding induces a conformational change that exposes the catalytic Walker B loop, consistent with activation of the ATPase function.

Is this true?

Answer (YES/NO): YES